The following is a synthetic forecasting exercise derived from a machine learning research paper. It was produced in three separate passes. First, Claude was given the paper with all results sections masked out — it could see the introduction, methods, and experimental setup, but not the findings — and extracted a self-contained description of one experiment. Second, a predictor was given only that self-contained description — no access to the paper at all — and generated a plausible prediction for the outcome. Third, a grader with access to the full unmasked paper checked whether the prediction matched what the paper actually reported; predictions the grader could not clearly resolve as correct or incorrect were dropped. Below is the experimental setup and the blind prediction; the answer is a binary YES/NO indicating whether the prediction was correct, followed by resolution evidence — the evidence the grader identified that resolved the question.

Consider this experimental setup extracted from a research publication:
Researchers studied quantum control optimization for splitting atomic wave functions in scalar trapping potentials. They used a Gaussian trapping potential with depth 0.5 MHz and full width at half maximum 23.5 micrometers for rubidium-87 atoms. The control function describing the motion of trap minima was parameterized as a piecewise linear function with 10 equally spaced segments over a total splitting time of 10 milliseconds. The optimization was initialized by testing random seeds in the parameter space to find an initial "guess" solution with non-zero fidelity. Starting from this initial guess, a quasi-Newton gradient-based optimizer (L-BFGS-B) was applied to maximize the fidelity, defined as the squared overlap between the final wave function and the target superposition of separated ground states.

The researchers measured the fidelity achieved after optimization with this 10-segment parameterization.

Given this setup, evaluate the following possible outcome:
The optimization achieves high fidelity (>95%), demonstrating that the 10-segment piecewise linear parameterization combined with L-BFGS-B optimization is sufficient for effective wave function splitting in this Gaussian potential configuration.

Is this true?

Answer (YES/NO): NO